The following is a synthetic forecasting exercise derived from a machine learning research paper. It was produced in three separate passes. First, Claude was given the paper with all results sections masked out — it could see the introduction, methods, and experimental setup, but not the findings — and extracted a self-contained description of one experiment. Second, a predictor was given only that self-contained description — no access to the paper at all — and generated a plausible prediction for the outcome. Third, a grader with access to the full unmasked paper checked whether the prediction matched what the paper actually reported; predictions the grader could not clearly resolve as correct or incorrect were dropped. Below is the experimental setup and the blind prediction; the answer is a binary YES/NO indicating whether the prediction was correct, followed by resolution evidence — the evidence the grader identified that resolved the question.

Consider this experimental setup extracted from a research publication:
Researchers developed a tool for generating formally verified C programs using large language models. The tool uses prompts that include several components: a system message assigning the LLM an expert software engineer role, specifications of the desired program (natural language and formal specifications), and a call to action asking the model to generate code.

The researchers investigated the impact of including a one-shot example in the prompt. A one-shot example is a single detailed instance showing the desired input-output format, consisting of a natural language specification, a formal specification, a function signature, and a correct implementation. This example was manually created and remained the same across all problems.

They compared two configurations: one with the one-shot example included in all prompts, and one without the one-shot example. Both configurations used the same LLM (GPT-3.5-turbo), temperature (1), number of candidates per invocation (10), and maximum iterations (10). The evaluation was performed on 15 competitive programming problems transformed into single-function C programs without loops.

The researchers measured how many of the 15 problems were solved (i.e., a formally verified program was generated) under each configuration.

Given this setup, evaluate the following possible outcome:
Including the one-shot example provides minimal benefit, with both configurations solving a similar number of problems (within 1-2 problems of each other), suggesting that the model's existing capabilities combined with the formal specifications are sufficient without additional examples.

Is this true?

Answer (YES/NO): YES